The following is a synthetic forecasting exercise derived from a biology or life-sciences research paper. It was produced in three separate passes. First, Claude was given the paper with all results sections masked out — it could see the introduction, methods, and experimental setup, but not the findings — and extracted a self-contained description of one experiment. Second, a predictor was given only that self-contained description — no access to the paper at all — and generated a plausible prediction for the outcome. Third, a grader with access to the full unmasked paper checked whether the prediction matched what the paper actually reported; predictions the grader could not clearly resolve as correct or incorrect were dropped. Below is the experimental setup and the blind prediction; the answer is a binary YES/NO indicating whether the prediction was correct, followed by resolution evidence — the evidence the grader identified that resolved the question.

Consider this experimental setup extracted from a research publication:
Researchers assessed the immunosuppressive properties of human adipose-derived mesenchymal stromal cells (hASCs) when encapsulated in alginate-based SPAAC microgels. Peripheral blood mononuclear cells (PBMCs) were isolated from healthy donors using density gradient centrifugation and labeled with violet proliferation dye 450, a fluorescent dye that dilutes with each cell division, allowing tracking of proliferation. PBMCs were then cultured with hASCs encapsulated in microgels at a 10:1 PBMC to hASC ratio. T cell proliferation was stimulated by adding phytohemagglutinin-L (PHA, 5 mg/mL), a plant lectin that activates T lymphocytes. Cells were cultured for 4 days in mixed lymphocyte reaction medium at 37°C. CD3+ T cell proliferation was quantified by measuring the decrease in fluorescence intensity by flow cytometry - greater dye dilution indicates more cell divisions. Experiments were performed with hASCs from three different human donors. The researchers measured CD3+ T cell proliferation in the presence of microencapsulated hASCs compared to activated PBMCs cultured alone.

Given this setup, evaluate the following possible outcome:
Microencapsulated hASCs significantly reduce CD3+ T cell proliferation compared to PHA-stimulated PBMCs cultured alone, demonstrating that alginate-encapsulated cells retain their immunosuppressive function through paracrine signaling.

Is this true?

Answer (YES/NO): NO